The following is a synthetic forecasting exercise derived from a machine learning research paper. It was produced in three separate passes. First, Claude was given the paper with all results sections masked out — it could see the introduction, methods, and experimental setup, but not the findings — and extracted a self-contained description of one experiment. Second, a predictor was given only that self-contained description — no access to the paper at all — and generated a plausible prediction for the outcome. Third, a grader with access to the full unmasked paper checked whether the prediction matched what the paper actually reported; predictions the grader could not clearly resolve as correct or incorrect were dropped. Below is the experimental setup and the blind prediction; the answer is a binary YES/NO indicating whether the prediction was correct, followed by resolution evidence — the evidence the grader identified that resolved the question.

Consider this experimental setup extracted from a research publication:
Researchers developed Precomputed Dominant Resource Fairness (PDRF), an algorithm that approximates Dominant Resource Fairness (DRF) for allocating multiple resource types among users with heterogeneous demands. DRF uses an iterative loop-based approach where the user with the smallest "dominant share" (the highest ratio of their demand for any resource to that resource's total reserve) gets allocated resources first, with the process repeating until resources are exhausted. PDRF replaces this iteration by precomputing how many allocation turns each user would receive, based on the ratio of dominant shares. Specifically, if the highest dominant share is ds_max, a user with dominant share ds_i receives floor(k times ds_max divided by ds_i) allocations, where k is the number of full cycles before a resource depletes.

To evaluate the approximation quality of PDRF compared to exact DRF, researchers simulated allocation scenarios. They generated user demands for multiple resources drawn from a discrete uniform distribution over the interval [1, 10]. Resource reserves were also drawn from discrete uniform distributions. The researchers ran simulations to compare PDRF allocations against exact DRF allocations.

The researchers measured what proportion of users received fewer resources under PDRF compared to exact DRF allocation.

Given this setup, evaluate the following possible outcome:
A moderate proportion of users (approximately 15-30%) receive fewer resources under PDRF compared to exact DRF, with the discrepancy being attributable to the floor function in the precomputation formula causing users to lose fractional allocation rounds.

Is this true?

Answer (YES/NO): NO